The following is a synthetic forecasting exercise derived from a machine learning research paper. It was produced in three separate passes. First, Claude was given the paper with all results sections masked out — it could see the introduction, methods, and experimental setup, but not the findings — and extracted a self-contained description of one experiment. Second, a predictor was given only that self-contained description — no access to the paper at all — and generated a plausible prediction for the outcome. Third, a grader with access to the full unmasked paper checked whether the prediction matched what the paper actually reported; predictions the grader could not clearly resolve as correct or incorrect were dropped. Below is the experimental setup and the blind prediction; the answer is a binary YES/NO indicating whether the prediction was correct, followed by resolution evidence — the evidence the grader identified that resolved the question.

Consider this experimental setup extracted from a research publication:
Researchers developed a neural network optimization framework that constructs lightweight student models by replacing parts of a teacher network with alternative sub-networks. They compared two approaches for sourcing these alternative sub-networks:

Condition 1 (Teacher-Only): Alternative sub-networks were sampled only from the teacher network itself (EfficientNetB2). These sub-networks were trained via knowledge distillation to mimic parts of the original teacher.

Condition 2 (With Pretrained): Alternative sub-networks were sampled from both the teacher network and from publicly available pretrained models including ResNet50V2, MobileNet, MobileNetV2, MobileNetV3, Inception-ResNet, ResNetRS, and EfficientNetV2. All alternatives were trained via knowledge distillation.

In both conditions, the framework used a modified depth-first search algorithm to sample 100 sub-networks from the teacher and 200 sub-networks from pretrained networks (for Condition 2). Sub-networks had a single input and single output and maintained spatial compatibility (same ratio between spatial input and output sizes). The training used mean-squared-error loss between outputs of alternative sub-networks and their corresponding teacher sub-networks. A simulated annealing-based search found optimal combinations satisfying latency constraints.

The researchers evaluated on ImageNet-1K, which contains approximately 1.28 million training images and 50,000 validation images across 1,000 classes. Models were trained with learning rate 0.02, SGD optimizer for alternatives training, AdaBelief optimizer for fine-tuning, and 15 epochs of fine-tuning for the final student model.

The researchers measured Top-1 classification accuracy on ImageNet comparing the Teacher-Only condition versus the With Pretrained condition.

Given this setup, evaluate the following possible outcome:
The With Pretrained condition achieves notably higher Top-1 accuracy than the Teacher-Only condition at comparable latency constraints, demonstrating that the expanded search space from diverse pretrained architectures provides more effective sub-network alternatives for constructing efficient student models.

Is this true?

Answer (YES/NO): NO